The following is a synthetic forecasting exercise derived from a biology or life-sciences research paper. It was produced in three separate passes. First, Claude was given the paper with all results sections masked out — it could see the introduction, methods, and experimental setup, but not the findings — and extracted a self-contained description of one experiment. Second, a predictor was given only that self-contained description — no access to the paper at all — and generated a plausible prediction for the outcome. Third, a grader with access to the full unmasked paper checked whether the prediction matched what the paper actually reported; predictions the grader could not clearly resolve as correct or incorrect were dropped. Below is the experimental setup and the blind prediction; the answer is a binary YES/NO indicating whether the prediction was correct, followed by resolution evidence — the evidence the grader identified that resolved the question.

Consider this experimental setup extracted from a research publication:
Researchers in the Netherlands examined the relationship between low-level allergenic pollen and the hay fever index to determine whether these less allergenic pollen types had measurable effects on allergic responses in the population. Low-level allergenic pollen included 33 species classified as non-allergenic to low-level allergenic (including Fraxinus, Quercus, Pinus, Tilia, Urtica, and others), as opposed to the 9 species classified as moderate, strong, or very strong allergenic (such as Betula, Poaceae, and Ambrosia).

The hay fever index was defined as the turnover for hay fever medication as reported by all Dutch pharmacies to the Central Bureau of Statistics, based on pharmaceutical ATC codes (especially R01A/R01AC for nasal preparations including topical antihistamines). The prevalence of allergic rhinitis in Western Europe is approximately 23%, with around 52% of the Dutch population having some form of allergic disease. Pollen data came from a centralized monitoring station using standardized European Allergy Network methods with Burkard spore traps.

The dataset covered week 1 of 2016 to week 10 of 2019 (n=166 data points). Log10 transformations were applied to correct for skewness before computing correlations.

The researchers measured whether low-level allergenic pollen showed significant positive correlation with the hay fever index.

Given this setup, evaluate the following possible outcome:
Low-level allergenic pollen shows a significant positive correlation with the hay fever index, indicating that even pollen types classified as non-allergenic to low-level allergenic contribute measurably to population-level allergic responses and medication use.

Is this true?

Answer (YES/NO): YES